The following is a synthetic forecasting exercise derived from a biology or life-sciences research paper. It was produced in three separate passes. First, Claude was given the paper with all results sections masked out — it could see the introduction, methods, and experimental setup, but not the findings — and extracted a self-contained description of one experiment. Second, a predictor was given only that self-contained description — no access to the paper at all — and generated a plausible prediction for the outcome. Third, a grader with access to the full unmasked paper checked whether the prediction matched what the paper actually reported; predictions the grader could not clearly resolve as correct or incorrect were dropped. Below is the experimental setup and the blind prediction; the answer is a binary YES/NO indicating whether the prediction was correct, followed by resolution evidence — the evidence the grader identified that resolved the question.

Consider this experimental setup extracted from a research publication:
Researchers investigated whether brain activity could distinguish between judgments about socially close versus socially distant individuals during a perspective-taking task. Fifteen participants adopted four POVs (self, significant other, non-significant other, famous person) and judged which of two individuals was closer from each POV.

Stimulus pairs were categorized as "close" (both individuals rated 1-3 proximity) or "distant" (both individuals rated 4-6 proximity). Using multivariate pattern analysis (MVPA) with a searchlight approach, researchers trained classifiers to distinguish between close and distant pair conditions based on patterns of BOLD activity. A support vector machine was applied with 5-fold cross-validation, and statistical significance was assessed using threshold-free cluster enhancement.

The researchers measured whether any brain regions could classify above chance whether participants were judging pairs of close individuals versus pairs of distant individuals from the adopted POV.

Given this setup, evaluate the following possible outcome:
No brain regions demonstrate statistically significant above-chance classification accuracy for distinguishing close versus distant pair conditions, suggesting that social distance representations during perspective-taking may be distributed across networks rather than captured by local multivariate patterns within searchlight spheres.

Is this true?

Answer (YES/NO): NO